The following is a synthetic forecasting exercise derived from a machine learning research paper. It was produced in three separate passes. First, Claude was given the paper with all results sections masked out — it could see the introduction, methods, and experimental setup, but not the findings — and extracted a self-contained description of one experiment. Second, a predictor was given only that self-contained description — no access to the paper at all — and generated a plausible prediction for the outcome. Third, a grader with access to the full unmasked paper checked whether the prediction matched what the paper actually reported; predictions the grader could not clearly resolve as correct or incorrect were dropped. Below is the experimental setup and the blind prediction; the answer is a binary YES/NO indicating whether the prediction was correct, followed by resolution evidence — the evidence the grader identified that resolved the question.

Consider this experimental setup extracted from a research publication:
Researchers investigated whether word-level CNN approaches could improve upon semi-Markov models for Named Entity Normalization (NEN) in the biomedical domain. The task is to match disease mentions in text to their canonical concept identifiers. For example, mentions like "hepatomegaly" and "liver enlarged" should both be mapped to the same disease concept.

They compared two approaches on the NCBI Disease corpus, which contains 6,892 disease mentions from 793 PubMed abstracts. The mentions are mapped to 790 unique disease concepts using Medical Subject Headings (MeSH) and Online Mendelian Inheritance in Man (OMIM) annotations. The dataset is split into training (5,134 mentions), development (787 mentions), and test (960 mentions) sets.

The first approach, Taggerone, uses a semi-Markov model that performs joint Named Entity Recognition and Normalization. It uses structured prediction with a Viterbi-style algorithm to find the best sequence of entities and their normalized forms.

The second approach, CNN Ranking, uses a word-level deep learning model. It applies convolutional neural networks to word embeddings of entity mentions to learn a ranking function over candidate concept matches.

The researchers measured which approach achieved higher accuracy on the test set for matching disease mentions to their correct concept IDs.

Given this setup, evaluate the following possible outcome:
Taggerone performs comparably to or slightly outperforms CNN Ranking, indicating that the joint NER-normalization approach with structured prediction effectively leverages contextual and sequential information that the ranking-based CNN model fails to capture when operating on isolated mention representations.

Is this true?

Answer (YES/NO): YES